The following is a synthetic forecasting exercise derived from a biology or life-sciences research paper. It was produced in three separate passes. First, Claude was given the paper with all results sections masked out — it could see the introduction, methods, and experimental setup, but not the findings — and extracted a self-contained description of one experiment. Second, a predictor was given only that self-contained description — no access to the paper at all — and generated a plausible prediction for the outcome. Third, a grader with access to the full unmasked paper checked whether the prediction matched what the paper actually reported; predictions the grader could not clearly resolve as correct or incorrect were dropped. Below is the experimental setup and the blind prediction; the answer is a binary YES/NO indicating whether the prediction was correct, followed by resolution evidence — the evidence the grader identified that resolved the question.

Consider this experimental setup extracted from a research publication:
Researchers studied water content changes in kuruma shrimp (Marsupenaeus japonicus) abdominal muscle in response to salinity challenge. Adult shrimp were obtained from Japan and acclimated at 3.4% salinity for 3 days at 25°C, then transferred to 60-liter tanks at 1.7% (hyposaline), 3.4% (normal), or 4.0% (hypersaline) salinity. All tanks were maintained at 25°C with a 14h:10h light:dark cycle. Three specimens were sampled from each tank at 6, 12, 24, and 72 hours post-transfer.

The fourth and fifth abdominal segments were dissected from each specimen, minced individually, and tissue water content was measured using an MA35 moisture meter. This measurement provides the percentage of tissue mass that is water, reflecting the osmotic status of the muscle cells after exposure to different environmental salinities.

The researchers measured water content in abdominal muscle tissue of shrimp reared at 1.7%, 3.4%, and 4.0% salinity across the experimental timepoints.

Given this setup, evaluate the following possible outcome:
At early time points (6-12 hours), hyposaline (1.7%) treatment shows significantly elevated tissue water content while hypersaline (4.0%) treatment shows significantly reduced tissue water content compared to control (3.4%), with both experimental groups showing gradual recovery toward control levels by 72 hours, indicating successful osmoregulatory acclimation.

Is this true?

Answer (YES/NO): NO